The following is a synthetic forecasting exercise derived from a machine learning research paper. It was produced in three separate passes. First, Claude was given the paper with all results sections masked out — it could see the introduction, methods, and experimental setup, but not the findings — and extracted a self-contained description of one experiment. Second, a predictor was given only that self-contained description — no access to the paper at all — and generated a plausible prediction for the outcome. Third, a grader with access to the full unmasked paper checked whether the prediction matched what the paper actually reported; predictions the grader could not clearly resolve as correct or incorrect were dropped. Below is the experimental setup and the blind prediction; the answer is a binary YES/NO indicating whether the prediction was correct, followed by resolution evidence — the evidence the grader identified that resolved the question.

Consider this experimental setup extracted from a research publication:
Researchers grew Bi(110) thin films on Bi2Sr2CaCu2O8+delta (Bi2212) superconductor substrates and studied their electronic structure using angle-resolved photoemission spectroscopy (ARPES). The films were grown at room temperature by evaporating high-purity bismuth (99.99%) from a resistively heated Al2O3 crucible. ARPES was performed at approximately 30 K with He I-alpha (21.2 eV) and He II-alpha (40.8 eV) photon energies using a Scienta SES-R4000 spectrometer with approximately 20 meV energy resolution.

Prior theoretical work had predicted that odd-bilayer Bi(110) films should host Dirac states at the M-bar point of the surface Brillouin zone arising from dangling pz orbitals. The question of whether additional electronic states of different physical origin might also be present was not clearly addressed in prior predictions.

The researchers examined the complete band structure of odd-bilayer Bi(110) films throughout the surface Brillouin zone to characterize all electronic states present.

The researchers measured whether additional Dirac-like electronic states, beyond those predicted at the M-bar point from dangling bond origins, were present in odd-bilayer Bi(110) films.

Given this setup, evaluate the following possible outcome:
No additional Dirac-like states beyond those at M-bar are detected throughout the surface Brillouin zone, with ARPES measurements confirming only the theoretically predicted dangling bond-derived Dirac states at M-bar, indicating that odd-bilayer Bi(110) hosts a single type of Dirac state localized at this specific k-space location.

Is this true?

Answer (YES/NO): NO